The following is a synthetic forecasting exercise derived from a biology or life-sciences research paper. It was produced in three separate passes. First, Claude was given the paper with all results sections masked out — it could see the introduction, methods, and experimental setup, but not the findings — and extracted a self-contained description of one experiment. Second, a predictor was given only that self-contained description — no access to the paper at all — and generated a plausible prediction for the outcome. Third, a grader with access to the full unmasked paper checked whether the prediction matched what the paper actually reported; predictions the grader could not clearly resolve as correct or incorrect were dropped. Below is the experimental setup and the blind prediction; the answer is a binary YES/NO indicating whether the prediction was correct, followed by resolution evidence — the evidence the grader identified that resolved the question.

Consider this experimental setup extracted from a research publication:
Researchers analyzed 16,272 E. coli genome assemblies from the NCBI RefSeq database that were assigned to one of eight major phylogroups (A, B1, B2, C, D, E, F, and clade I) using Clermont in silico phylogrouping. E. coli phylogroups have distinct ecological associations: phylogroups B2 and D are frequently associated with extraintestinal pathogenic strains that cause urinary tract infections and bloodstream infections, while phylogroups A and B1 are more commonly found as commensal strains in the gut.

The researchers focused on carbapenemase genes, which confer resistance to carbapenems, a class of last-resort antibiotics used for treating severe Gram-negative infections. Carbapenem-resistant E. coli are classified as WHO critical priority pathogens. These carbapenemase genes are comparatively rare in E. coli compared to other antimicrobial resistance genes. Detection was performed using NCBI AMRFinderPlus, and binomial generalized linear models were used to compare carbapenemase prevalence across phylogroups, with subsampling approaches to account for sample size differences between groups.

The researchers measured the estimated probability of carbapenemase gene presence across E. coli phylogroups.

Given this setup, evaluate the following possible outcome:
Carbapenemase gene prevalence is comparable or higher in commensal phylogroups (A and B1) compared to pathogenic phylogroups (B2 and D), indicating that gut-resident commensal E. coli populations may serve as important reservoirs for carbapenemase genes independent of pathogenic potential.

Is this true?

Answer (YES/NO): NO